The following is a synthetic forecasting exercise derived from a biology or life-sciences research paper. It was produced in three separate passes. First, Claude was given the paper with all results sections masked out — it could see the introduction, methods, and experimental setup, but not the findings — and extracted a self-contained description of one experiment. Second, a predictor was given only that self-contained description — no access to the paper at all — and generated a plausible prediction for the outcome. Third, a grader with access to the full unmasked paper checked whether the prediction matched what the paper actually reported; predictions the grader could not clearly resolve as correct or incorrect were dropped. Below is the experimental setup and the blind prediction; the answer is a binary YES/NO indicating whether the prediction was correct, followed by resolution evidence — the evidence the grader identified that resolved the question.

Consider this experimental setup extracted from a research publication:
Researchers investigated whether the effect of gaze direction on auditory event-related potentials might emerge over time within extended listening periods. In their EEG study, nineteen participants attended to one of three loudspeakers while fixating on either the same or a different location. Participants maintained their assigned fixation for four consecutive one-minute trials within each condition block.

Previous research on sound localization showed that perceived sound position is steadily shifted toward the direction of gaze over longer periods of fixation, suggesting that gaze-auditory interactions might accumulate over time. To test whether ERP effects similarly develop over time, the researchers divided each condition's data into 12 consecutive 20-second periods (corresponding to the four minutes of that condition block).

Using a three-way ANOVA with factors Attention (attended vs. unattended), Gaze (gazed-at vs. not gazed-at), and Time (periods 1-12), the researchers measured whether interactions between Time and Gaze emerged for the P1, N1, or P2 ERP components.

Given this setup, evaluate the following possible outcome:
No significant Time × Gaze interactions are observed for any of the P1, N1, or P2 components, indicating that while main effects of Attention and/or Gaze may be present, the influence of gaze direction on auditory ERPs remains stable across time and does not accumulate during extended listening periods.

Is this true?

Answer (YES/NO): YES